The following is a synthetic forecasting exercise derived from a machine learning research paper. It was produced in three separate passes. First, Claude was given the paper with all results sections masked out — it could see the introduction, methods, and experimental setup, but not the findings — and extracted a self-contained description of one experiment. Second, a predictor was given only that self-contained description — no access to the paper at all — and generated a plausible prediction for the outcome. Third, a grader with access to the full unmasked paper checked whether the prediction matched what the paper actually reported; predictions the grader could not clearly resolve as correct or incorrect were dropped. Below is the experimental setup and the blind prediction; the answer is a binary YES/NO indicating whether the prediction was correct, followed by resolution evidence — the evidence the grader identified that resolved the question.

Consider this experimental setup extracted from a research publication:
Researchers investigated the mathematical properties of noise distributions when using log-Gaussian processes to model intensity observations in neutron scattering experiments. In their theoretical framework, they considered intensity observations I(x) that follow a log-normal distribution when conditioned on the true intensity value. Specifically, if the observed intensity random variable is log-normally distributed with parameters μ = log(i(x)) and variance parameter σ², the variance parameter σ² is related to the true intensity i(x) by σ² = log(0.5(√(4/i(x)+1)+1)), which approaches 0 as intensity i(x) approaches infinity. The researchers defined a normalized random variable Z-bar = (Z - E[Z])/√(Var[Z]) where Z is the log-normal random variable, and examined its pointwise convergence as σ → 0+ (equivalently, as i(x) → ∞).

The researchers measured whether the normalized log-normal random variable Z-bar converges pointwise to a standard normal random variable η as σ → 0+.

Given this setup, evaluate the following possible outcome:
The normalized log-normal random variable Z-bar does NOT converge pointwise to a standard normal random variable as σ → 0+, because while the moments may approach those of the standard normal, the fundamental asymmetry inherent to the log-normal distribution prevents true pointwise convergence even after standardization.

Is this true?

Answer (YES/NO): NO